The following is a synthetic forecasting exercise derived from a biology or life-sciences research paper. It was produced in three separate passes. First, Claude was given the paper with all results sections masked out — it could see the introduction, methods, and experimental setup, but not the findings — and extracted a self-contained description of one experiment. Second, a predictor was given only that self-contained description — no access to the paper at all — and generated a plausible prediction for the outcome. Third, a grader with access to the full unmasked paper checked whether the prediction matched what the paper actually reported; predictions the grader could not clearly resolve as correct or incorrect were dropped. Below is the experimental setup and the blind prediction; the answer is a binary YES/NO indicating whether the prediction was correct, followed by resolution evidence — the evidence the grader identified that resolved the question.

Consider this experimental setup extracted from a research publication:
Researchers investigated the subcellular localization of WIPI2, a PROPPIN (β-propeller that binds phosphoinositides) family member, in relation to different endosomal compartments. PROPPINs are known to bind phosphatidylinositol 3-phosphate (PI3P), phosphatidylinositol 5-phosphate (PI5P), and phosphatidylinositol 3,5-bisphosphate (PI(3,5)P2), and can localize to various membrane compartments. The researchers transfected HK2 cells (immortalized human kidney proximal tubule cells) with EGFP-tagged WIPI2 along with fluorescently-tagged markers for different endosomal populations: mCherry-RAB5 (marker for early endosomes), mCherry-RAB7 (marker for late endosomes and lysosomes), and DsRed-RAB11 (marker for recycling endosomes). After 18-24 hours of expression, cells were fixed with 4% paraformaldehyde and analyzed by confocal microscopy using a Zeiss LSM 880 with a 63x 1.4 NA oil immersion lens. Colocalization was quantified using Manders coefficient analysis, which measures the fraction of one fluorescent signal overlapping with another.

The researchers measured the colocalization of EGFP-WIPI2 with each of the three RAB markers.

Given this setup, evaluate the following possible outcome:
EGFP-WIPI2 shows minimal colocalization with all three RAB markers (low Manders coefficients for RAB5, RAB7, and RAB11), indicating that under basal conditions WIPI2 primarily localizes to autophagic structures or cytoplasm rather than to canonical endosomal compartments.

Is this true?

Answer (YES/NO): NO